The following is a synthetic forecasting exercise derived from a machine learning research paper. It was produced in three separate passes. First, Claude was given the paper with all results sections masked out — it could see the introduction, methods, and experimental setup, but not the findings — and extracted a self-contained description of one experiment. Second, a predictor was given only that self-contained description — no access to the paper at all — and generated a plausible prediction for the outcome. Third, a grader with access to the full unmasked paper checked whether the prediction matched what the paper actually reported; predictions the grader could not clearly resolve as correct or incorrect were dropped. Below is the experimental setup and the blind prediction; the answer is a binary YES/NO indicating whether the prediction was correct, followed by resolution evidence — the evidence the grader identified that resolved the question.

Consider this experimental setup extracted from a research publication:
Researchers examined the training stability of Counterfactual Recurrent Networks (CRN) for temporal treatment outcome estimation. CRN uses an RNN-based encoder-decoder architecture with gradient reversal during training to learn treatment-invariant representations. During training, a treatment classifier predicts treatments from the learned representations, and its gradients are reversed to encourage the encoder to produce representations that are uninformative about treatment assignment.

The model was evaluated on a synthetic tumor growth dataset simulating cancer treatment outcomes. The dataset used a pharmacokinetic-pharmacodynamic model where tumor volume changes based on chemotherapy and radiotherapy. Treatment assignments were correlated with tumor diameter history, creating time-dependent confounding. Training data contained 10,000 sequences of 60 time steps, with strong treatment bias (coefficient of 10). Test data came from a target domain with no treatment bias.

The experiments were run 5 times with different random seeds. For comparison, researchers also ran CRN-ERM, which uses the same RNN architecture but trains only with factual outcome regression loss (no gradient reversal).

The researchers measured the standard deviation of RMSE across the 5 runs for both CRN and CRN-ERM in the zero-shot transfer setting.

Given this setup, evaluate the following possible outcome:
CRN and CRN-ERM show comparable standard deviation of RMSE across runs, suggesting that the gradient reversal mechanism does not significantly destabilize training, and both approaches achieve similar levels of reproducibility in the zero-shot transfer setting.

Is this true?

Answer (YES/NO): NO